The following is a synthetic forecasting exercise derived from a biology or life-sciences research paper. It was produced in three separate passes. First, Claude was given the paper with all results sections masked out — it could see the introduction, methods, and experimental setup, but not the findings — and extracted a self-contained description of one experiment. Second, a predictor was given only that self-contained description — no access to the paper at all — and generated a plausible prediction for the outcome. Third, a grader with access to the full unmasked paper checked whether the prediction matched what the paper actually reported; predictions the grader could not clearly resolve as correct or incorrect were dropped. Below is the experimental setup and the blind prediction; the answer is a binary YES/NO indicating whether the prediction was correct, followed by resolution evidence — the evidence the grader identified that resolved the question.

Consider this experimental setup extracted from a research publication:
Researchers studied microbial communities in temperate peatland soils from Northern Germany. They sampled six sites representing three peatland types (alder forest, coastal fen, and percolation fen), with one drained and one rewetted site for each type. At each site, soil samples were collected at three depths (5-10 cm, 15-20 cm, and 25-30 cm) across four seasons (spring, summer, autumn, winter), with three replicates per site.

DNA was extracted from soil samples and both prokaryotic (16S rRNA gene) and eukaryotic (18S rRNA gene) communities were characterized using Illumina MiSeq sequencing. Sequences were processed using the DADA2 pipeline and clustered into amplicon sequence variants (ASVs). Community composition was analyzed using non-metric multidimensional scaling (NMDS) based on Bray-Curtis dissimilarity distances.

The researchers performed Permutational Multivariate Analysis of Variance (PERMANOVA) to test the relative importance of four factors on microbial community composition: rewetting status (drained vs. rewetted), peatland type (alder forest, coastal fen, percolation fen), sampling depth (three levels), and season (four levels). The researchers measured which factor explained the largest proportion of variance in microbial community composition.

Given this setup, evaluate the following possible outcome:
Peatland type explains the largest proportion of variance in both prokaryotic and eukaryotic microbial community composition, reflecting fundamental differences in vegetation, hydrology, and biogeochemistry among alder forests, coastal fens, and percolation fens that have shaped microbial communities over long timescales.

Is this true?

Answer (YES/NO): YES